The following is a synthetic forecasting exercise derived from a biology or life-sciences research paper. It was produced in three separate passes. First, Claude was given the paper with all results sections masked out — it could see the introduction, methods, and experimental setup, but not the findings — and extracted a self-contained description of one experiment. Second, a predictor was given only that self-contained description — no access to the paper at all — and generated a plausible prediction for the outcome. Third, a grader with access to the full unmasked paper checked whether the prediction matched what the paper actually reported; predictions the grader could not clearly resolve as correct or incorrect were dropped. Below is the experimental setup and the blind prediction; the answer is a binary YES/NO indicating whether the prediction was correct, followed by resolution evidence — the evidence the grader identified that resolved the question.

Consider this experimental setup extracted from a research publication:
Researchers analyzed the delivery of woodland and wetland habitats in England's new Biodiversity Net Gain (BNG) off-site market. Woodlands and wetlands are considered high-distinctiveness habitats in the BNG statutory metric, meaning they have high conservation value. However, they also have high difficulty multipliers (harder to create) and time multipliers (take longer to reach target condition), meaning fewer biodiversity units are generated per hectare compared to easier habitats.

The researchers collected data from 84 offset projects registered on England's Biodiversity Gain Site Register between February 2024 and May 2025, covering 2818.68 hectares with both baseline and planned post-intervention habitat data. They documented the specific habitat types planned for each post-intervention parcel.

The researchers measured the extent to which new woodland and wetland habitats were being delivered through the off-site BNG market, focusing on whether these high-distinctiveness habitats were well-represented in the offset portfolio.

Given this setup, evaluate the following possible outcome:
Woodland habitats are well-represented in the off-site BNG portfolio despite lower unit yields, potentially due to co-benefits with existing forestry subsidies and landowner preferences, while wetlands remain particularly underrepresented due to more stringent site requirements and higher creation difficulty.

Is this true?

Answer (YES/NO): NO